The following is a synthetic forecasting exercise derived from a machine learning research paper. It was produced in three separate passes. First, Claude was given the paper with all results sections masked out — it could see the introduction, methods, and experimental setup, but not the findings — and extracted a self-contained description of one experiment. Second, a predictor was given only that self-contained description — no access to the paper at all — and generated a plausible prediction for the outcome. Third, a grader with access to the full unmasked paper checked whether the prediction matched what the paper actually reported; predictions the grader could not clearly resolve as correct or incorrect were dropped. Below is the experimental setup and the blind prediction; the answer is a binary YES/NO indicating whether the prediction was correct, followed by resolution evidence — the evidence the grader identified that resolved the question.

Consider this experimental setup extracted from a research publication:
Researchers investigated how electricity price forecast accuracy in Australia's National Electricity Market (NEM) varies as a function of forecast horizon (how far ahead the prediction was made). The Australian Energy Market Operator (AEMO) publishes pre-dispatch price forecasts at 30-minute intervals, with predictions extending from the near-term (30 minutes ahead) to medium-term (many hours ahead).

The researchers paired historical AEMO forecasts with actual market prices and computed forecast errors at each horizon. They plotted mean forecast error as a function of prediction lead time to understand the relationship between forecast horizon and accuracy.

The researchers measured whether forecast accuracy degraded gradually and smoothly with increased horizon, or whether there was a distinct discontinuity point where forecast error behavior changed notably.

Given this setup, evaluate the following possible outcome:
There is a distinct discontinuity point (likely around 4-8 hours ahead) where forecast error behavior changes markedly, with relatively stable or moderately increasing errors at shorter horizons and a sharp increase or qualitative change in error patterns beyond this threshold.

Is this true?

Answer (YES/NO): NO